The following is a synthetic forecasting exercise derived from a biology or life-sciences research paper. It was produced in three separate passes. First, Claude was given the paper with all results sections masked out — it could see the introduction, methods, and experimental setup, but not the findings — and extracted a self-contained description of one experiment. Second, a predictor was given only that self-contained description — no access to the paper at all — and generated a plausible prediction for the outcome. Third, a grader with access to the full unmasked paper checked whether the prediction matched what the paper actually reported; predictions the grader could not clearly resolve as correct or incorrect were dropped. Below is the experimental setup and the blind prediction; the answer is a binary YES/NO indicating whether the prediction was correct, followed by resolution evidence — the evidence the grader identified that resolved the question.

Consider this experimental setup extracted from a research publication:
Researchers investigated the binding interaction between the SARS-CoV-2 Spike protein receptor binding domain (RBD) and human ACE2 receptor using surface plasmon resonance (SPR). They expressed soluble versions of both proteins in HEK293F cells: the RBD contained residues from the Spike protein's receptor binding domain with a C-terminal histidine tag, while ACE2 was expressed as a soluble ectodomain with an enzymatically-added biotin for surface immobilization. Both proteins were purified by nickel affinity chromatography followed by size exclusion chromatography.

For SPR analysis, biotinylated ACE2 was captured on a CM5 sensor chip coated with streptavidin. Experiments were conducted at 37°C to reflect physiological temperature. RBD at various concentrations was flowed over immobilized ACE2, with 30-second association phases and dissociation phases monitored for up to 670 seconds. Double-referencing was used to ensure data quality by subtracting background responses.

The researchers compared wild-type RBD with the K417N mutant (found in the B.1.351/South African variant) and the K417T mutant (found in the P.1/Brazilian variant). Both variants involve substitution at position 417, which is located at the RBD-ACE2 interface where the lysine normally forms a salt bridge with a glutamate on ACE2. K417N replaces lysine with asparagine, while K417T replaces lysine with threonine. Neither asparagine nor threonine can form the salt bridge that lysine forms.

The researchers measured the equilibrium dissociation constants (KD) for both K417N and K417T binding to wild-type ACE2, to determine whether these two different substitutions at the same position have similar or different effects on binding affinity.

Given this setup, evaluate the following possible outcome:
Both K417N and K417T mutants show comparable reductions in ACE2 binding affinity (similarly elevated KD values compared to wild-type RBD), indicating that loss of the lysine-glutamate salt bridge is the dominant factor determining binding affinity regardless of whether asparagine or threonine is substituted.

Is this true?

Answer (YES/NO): NO